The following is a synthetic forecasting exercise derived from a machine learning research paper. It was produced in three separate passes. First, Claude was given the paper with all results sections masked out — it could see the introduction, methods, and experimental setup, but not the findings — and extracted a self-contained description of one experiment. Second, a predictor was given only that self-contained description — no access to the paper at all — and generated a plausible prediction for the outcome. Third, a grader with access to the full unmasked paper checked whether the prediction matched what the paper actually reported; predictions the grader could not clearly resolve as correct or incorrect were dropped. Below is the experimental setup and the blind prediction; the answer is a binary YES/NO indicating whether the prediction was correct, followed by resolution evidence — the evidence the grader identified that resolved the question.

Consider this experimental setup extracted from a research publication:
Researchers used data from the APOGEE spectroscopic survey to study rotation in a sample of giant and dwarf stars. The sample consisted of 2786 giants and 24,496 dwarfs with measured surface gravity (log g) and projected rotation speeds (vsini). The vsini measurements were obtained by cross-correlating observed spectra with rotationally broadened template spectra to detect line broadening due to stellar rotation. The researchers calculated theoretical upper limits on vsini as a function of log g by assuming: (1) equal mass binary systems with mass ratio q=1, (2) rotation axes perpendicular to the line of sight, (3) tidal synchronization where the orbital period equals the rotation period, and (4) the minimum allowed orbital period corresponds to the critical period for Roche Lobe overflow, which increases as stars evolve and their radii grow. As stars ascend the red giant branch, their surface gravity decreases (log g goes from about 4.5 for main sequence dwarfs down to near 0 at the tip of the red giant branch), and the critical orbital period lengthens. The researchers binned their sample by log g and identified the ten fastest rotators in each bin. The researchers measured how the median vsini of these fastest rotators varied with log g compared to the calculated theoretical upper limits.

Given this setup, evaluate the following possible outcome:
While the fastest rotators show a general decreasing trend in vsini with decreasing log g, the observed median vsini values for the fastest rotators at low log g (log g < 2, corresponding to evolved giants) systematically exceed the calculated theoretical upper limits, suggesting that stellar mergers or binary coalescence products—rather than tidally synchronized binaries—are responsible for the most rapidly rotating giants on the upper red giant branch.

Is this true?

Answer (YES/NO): NO